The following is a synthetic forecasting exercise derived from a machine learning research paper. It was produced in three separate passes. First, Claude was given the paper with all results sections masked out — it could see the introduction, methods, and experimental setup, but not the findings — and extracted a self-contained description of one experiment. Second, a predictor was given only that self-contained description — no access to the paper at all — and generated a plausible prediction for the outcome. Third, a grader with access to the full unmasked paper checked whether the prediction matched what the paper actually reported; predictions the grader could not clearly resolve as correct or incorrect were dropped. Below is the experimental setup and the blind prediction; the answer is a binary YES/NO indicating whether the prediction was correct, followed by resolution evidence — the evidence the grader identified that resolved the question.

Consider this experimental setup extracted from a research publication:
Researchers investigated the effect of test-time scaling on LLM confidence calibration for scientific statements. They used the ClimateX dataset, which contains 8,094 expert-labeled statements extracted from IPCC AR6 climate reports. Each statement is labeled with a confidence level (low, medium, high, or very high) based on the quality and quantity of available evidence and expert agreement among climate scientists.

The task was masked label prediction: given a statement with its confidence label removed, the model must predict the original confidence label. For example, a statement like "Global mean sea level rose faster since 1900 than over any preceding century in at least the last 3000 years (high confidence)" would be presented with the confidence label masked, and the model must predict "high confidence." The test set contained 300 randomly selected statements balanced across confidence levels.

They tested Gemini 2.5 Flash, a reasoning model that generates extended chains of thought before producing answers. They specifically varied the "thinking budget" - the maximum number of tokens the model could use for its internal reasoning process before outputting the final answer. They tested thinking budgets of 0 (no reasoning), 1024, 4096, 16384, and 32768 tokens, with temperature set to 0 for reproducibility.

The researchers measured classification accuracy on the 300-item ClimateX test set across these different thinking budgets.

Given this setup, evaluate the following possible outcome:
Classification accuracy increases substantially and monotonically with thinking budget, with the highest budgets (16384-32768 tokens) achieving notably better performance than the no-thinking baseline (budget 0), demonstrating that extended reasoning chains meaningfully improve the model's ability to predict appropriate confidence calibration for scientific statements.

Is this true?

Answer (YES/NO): NO